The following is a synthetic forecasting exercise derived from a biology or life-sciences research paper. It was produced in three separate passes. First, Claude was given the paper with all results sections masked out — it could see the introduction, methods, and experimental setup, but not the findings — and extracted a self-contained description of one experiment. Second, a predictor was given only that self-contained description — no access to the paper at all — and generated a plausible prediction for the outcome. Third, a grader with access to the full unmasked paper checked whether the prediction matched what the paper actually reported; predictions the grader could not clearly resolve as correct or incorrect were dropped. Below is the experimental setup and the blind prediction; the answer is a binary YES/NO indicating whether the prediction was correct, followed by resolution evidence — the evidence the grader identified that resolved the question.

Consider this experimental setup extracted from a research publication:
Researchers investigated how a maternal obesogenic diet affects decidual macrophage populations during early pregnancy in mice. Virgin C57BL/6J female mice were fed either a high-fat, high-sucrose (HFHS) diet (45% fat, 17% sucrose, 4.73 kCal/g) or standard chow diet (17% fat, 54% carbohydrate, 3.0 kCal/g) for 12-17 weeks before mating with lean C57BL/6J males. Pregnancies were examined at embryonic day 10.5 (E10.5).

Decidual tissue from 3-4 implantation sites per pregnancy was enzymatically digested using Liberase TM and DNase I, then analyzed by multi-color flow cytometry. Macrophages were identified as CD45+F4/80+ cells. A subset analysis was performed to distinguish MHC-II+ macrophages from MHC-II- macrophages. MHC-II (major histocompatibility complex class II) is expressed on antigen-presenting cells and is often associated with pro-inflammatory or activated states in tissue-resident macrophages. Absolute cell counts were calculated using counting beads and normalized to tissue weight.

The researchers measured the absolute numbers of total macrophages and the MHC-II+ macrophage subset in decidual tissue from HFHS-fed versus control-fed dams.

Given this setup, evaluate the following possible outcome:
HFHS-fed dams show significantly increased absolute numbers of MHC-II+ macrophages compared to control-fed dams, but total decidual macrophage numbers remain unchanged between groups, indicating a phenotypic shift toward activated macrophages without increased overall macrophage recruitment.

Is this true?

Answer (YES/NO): NO